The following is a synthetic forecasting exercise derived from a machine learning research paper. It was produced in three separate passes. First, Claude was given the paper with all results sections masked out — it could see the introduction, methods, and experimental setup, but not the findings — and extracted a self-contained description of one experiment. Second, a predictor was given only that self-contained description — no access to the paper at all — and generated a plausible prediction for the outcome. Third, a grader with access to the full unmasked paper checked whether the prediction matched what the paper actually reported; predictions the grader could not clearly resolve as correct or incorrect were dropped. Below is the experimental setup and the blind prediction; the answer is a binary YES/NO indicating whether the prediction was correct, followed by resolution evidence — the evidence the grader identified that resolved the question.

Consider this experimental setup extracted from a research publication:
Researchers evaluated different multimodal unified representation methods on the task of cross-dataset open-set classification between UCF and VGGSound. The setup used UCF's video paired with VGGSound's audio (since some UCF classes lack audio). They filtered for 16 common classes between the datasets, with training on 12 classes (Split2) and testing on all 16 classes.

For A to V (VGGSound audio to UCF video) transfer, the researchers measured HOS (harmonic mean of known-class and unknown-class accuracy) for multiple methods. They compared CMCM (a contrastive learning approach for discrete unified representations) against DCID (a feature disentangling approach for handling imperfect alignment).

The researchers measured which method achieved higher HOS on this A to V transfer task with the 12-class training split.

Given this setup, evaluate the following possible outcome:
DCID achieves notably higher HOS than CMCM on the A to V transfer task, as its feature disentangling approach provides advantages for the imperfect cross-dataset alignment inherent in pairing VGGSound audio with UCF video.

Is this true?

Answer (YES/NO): YES